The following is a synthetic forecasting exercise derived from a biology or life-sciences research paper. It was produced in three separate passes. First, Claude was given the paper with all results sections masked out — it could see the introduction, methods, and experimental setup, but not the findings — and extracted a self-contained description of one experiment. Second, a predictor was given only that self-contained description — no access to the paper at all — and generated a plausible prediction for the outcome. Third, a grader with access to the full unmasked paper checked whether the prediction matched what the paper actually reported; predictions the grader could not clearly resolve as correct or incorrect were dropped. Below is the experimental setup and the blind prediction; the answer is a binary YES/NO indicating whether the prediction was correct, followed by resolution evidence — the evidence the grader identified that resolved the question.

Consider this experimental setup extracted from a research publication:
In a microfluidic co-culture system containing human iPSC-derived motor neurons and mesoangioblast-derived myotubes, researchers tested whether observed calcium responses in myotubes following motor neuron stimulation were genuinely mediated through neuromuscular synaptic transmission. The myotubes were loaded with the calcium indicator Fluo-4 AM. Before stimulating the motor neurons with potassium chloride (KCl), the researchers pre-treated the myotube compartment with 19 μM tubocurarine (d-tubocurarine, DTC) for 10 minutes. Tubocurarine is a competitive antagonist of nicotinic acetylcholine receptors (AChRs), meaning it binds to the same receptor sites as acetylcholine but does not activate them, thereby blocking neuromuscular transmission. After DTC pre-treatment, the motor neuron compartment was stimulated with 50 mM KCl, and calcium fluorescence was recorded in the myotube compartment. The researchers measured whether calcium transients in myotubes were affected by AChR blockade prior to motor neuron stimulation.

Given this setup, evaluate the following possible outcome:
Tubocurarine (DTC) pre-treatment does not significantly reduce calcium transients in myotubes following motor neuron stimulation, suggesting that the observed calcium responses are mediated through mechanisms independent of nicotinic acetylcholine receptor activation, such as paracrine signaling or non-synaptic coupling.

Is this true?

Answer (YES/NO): NO